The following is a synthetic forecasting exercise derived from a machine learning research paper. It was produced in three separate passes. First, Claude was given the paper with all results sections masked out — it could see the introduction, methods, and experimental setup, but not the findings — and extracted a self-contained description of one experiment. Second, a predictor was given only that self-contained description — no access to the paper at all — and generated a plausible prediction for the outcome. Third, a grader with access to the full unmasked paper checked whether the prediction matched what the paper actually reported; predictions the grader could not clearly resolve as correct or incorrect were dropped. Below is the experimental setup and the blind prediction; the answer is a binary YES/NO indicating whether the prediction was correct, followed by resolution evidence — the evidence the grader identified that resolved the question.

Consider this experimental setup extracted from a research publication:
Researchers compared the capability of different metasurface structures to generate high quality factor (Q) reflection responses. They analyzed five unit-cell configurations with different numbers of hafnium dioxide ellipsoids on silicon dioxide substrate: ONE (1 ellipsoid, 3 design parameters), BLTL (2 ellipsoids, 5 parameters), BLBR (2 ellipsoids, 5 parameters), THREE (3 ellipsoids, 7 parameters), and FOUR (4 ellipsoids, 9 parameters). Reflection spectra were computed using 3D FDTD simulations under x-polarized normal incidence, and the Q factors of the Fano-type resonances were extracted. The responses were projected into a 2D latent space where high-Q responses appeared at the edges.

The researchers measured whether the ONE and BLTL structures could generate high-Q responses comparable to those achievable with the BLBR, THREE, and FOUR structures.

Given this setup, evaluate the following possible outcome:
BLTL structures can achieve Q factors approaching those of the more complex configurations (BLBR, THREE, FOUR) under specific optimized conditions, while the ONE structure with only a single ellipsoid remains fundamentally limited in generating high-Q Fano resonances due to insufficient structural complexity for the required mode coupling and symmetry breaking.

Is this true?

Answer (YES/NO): NO